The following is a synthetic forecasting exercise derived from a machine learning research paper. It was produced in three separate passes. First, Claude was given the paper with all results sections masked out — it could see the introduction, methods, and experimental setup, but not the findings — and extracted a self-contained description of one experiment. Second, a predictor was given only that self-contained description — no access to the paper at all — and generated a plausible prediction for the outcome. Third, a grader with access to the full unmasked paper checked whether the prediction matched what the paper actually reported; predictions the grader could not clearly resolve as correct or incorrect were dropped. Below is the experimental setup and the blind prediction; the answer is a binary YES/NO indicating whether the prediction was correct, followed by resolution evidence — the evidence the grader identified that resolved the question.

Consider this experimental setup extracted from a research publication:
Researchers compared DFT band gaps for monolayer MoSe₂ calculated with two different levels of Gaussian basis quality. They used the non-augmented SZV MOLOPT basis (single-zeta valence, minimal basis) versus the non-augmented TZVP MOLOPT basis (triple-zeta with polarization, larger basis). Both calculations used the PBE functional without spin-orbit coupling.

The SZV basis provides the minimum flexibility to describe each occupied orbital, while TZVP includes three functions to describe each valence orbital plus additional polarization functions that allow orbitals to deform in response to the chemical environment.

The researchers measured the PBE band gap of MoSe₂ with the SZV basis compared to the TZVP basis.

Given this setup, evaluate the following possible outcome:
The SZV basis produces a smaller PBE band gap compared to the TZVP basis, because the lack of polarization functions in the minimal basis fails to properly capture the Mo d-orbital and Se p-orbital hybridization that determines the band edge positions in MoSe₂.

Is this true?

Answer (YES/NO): NO